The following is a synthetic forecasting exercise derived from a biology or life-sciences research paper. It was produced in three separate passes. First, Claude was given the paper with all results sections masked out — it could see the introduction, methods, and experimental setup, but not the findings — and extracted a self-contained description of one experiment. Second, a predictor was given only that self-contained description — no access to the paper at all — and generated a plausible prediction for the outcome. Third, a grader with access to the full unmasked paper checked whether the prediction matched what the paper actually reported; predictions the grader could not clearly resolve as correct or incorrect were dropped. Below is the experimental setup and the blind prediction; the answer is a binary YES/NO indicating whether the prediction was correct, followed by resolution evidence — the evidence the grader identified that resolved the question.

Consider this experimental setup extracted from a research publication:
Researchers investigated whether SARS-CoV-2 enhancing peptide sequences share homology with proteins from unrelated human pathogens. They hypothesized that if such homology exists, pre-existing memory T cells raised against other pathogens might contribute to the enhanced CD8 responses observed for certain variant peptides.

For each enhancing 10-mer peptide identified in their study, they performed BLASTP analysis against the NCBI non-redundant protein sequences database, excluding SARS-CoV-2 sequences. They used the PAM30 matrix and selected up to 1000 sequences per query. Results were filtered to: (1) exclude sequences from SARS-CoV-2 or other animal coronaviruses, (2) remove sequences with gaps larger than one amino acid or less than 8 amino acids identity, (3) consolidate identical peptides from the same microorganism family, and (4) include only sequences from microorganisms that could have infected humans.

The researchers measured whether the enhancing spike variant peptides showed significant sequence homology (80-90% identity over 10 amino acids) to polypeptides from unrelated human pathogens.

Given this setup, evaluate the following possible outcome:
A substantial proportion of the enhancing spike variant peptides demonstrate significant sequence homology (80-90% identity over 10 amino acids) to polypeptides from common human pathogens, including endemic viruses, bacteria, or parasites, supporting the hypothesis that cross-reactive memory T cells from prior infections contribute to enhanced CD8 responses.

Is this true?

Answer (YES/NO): NO